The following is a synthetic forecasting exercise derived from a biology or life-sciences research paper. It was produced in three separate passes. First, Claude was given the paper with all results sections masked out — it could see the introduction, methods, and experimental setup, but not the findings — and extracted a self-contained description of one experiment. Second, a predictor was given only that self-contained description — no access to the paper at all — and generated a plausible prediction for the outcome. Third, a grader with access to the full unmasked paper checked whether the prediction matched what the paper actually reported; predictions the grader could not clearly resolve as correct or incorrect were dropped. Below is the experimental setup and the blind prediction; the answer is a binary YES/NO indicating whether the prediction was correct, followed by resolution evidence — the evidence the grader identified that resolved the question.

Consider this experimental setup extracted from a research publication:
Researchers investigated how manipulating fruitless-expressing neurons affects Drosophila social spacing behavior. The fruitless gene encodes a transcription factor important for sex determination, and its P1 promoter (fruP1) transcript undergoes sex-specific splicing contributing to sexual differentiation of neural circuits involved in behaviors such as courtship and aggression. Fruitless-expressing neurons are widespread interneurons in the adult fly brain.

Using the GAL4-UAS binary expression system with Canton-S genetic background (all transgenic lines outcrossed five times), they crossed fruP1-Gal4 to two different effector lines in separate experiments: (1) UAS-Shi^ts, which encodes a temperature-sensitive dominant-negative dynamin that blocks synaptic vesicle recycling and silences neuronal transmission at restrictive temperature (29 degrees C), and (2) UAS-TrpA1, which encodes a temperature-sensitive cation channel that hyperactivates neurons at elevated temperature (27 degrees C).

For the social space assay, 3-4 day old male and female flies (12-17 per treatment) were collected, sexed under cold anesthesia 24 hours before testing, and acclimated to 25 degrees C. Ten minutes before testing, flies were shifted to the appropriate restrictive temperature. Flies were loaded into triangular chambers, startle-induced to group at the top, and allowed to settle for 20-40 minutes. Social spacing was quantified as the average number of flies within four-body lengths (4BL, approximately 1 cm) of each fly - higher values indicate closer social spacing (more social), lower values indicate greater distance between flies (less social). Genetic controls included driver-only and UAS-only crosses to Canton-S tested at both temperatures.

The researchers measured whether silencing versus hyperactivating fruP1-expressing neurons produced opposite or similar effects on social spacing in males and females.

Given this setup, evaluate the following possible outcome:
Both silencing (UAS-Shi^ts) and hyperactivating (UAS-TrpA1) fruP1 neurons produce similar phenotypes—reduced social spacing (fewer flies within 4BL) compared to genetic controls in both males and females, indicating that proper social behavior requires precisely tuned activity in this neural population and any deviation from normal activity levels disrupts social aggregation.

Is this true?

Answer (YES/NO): NO